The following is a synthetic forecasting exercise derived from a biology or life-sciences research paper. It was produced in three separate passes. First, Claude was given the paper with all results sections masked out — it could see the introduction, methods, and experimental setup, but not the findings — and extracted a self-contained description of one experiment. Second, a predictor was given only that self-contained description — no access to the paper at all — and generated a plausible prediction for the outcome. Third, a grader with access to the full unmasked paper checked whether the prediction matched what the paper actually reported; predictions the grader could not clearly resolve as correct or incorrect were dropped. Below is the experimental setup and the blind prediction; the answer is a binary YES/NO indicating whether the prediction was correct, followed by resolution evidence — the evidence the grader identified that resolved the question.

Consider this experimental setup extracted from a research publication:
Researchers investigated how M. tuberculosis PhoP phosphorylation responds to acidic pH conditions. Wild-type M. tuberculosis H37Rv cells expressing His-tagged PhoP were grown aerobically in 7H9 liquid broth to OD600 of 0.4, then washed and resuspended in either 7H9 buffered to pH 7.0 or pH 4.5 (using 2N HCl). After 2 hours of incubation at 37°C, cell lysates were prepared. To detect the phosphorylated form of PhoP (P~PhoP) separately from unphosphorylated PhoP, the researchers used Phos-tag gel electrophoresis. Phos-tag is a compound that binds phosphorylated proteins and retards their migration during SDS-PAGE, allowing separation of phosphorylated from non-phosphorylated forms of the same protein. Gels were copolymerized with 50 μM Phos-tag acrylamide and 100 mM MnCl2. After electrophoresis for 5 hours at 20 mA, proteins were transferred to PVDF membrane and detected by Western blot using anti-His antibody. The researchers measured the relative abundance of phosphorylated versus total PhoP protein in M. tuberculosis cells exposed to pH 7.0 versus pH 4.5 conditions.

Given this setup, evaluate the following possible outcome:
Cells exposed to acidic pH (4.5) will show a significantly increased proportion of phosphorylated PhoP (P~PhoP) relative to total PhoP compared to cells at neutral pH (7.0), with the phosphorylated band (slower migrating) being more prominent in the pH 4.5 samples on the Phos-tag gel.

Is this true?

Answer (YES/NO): YES